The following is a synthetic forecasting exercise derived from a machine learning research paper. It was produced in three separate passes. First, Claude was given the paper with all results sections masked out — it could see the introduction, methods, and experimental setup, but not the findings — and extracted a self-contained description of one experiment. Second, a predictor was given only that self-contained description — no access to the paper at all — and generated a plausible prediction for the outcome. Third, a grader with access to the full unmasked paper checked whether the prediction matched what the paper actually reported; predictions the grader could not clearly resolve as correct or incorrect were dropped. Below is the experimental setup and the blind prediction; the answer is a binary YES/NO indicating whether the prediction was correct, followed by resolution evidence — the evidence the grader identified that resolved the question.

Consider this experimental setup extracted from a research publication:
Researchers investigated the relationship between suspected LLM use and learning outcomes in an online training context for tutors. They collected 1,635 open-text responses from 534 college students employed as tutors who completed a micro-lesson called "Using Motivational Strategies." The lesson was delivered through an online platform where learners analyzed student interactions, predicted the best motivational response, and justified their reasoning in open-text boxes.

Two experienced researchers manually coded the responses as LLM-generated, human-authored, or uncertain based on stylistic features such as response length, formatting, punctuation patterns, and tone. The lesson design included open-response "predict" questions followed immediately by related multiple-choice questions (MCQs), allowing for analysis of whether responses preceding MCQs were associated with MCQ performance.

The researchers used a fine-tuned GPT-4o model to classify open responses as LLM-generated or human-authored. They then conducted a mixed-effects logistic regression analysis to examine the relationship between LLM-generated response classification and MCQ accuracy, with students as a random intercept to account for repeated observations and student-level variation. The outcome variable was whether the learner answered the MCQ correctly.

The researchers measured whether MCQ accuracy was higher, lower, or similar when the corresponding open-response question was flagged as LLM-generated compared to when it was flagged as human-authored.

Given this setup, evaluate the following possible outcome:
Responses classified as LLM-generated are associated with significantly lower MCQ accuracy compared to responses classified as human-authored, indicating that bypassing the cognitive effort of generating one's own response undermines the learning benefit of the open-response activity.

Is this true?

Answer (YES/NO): NO